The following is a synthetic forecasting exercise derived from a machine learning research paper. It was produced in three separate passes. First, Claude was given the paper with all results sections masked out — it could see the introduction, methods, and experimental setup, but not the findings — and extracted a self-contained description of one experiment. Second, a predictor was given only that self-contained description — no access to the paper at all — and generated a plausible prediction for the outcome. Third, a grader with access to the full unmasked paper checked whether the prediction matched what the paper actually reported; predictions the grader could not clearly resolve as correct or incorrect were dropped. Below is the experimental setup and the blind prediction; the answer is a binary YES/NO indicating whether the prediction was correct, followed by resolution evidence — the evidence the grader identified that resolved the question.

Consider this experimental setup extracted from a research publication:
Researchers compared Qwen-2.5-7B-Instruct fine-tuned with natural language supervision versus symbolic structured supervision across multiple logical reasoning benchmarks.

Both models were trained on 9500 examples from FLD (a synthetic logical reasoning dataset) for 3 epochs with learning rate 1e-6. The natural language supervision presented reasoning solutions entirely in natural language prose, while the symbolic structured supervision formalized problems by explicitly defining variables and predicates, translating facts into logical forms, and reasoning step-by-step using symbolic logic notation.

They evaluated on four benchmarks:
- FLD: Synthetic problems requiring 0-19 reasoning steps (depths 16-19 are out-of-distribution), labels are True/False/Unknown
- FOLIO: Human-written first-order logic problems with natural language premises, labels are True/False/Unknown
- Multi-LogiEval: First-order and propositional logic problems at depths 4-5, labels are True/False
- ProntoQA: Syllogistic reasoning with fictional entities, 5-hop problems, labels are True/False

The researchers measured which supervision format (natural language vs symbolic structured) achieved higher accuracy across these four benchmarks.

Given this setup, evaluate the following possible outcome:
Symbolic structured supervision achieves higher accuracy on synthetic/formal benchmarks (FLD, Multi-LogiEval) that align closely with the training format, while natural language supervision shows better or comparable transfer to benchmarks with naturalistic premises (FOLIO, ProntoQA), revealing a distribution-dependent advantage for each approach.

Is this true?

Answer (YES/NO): NO